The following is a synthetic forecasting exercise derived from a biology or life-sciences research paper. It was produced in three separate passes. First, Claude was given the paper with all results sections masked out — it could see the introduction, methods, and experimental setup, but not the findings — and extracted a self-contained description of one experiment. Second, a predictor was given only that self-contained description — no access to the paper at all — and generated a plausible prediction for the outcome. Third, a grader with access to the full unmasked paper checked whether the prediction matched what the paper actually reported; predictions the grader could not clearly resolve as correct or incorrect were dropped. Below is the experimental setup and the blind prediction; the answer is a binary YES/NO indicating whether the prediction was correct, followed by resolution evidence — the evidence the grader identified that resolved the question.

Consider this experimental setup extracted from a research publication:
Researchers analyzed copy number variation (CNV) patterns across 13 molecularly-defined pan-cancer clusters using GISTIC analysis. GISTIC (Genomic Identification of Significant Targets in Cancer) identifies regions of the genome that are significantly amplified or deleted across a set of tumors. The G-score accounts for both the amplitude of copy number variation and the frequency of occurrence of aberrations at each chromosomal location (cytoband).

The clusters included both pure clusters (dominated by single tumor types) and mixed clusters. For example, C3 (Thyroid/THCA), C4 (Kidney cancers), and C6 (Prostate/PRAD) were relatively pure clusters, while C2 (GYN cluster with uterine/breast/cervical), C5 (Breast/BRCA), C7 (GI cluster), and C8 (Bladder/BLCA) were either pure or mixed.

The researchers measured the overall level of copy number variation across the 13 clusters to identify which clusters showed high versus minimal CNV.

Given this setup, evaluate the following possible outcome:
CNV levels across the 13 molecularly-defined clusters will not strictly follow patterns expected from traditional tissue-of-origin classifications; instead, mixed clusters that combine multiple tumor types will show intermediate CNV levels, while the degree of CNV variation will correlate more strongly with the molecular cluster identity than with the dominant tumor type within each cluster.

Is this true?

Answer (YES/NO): NO